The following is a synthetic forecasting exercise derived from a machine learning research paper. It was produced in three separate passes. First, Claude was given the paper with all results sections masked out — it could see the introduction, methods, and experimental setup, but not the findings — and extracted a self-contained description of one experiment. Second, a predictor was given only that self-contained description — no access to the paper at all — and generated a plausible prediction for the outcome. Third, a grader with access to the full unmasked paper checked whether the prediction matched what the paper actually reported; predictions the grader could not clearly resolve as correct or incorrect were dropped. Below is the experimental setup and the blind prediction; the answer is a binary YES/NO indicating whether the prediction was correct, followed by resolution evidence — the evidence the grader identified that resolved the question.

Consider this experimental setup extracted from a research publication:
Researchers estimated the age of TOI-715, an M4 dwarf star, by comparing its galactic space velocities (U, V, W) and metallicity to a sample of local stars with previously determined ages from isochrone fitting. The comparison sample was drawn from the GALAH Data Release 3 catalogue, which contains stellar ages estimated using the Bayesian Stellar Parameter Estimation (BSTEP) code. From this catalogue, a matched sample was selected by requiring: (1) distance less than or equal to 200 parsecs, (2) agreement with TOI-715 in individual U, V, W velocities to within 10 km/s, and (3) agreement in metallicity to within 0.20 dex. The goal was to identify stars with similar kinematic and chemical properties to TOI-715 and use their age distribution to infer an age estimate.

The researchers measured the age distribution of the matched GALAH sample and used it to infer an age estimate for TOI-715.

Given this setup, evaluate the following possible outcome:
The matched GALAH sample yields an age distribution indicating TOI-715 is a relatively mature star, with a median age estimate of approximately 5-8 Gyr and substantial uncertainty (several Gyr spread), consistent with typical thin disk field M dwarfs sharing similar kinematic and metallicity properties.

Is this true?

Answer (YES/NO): YES